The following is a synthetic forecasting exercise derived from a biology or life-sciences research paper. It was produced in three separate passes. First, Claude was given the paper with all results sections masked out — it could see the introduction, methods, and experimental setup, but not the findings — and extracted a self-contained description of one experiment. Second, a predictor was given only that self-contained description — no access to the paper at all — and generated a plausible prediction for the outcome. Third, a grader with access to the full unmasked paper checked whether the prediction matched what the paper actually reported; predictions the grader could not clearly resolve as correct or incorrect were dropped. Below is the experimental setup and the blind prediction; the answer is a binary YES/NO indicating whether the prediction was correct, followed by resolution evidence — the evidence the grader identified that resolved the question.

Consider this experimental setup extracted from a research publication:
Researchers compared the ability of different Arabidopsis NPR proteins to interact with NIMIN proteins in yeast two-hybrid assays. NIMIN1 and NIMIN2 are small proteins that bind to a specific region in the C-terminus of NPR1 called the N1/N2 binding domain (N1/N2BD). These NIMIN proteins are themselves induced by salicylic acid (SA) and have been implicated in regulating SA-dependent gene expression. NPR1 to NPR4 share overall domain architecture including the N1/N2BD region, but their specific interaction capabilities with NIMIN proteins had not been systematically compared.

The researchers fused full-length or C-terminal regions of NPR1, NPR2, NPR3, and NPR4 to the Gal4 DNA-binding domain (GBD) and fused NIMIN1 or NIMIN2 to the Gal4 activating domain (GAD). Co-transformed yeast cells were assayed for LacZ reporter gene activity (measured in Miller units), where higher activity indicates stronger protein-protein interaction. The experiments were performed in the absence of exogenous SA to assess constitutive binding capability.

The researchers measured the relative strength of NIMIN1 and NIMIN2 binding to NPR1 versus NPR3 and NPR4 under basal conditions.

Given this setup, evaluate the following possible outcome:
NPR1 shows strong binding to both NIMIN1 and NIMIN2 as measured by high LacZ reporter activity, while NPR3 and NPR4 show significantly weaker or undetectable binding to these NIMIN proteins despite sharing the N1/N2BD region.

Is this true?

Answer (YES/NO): YES